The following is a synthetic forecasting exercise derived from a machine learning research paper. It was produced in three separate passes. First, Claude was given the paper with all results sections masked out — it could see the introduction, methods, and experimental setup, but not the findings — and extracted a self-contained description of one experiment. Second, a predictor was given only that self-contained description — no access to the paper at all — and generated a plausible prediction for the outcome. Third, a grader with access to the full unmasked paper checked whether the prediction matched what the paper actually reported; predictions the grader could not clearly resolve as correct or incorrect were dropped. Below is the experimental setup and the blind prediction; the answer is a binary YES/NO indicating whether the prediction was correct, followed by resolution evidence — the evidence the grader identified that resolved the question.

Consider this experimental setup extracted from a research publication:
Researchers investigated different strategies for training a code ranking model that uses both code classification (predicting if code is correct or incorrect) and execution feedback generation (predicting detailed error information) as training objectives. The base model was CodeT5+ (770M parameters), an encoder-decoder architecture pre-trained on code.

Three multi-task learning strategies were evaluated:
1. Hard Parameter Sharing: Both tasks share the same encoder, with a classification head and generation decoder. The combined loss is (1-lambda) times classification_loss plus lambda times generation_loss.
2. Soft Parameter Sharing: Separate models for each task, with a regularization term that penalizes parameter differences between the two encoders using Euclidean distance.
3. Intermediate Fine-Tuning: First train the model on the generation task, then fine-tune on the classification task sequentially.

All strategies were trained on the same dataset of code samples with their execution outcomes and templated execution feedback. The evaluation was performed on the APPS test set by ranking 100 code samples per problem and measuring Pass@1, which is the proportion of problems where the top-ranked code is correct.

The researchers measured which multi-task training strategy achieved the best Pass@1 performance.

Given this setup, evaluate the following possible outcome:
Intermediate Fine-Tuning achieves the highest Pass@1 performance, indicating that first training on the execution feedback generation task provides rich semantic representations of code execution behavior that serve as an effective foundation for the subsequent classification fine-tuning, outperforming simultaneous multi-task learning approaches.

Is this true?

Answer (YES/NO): NO